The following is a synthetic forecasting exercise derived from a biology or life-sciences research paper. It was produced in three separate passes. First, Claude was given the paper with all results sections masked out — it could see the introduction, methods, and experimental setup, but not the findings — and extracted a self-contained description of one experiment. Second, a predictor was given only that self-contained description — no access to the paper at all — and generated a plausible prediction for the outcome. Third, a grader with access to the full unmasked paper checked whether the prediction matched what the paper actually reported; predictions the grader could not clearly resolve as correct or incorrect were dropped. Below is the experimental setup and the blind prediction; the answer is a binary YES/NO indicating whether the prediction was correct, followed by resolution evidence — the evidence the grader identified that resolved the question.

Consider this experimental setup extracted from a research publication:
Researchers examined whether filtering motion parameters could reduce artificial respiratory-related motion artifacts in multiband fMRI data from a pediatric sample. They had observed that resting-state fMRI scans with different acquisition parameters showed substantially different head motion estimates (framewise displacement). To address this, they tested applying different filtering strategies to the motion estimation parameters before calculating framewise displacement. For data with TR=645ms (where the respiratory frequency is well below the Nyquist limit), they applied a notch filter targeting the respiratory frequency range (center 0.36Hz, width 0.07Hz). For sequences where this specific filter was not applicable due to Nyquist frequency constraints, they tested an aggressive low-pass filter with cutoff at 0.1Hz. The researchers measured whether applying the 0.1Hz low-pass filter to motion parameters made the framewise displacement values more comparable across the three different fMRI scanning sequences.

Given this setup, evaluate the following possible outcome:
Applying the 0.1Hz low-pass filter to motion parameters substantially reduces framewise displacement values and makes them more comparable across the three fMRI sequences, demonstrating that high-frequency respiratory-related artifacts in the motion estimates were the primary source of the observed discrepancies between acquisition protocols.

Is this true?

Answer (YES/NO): NO